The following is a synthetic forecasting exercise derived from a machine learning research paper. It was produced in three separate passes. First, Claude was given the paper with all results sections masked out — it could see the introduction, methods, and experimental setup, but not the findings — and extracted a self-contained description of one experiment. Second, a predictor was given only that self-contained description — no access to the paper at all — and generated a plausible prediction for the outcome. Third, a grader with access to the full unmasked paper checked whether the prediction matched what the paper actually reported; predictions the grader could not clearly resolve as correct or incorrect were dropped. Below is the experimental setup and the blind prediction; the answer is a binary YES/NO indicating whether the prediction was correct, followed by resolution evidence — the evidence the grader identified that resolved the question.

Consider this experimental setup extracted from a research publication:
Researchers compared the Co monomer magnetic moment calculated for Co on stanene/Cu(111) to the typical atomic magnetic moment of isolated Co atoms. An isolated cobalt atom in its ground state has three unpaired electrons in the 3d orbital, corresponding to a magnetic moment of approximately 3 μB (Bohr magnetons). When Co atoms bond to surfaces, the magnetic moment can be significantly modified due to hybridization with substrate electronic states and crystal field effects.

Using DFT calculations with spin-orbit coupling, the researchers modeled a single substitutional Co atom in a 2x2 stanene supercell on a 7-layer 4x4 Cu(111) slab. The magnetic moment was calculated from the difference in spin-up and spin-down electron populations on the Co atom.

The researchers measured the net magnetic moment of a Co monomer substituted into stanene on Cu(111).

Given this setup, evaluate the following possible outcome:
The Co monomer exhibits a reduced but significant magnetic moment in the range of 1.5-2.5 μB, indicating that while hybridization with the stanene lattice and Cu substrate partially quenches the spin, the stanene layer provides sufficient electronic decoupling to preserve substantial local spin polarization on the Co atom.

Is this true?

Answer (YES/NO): NO